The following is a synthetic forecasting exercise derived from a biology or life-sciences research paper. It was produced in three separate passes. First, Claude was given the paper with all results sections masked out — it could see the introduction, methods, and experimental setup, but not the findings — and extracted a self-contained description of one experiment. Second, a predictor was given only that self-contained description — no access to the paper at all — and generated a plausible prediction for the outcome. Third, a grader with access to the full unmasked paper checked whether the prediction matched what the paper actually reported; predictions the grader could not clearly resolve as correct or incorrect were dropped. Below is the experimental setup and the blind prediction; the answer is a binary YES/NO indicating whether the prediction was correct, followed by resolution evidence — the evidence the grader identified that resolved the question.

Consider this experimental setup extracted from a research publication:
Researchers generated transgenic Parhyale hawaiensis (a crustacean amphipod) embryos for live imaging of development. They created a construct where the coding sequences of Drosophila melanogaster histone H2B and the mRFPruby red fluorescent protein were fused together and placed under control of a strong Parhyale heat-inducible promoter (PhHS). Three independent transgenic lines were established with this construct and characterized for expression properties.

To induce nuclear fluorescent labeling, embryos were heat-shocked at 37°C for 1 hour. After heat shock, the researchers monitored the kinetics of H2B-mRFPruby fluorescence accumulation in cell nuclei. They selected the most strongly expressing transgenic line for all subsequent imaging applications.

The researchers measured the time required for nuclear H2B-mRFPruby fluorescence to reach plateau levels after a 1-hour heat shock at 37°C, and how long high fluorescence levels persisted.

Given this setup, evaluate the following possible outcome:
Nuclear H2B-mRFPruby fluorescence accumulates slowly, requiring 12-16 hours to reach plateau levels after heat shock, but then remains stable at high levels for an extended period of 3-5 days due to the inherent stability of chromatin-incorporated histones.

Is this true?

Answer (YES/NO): NO